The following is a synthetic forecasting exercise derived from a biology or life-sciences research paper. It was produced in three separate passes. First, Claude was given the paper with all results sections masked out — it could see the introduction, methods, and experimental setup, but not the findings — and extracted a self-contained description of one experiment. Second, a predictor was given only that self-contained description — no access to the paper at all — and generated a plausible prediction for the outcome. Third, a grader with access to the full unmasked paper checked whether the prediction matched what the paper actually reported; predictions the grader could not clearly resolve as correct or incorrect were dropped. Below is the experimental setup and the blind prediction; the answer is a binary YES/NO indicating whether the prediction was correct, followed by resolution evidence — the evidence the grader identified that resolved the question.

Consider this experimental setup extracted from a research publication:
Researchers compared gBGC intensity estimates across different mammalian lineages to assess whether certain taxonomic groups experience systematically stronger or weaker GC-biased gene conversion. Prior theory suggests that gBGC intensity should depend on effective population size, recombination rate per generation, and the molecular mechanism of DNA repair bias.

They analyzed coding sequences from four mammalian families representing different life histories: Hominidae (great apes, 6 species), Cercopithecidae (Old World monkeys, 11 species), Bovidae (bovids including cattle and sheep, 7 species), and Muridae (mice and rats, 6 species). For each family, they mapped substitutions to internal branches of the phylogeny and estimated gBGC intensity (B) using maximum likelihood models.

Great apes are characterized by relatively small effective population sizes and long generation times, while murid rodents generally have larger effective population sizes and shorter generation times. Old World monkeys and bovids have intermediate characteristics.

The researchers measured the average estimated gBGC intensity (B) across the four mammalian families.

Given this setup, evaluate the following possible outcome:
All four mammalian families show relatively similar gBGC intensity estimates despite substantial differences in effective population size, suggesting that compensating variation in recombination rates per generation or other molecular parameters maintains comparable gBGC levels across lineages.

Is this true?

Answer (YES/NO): NO